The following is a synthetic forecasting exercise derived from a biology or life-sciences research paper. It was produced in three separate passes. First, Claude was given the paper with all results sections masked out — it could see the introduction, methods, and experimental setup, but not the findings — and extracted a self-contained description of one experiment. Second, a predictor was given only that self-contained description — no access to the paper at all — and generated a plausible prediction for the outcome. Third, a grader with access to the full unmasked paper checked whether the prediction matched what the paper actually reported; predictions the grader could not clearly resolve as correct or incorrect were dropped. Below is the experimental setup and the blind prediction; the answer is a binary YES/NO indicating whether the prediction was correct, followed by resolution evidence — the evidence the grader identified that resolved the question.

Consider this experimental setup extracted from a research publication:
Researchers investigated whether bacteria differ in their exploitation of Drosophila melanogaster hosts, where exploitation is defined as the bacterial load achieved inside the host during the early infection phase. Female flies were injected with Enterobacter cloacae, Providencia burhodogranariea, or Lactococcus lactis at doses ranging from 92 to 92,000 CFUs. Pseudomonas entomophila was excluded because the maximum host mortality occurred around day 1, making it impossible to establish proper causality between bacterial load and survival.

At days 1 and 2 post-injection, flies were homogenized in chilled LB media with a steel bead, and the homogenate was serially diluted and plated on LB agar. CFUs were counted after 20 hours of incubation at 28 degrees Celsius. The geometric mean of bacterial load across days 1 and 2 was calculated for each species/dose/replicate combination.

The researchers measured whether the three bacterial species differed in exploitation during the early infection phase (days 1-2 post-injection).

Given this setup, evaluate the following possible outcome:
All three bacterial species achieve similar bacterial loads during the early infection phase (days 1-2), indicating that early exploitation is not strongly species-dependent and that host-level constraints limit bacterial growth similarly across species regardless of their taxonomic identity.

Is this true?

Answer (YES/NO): NO